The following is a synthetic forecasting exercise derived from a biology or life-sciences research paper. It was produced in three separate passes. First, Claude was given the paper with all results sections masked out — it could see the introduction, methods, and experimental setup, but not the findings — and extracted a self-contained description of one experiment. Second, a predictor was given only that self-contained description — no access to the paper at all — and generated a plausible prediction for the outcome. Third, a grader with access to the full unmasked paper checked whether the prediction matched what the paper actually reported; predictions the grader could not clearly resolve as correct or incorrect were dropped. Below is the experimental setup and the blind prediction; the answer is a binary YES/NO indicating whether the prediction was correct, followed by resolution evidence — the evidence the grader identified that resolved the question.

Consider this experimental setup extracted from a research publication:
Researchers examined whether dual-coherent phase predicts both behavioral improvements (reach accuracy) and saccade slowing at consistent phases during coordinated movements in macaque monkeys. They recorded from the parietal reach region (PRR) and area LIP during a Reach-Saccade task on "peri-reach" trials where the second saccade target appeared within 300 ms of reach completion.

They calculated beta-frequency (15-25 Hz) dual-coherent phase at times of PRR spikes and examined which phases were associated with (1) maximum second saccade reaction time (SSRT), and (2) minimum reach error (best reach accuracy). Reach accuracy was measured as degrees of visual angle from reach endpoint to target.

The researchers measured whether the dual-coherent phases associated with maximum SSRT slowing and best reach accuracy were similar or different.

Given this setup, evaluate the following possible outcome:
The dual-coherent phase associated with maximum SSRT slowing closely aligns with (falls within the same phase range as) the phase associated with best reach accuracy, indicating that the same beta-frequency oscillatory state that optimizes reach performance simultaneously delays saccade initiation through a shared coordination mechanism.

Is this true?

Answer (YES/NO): YES